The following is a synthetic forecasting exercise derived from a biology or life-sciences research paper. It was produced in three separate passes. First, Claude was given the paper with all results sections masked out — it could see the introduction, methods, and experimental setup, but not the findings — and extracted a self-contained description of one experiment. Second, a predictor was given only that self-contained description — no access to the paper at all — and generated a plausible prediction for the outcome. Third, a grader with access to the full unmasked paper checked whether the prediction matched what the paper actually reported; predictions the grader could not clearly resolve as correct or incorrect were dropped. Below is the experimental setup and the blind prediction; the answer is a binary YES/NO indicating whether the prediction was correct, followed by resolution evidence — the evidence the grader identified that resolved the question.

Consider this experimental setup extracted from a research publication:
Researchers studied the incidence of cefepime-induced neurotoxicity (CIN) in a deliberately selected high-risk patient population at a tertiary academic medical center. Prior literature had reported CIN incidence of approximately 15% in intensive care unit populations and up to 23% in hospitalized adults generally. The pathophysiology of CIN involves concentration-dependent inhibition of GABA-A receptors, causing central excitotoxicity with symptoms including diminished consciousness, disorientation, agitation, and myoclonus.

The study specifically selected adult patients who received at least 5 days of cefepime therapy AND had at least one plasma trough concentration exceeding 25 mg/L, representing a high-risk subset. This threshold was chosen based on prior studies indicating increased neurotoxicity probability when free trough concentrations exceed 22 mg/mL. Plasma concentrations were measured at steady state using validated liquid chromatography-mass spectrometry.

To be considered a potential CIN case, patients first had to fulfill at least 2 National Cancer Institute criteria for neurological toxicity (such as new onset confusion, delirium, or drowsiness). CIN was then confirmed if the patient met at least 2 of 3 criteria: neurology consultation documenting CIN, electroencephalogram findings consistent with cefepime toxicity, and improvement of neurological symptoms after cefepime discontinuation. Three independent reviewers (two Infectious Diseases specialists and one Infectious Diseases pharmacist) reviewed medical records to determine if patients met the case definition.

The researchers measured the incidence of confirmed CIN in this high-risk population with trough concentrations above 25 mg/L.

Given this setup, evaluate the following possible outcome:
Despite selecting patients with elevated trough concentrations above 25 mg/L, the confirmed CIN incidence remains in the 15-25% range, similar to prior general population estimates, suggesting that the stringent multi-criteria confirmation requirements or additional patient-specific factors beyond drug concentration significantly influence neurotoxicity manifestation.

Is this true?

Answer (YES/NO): NO